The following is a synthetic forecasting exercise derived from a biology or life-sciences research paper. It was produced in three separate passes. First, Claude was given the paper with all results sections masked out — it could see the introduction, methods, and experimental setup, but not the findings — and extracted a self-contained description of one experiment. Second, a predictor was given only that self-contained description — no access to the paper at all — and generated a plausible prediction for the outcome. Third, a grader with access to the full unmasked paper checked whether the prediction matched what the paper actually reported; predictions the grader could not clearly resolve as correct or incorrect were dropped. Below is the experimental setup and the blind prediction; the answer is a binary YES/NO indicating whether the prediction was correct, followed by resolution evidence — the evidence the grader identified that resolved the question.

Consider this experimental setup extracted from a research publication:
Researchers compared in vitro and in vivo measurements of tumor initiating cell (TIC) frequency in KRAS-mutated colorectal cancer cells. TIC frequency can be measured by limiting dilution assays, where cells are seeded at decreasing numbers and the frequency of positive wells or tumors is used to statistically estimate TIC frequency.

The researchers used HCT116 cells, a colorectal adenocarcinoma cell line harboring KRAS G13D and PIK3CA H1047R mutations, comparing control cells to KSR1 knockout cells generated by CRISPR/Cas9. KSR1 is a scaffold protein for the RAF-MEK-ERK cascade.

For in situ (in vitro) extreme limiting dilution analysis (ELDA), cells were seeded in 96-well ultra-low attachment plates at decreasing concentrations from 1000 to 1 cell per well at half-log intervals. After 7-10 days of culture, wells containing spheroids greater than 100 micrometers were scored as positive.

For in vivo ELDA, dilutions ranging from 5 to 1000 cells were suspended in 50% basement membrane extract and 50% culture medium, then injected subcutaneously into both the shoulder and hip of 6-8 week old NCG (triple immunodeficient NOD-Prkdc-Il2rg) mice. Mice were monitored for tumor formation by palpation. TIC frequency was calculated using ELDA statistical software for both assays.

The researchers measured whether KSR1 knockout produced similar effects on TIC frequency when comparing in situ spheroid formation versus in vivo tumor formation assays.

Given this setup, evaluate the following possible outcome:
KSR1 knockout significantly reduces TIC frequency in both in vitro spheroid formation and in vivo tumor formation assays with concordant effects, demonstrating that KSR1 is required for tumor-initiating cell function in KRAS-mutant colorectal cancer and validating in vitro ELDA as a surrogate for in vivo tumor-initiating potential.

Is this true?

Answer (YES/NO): NO